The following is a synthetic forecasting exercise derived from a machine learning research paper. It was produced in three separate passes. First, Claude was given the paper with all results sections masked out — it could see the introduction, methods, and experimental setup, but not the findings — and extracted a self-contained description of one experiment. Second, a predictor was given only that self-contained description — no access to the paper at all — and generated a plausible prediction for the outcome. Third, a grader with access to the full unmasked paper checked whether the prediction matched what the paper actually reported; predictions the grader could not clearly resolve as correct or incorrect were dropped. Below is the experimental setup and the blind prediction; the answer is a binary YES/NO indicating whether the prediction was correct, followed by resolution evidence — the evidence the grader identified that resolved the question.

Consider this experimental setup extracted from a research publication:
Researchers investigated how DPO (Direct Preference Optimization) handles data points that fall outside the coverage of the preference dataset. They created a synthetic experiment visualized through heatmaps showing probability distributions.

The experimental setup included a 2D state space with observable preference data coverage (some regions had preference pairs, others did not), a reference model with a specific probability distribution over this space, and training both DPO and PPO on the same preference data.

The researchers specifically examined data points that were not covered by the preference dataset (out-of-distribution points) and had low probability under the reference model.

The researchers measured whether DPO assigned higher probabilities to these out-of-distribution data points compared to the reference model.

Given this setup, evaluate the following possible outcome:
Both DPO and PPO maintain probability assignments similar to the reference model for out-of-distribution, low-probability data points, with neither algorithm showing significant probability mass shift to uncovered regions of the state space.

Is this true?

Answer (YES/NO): NO